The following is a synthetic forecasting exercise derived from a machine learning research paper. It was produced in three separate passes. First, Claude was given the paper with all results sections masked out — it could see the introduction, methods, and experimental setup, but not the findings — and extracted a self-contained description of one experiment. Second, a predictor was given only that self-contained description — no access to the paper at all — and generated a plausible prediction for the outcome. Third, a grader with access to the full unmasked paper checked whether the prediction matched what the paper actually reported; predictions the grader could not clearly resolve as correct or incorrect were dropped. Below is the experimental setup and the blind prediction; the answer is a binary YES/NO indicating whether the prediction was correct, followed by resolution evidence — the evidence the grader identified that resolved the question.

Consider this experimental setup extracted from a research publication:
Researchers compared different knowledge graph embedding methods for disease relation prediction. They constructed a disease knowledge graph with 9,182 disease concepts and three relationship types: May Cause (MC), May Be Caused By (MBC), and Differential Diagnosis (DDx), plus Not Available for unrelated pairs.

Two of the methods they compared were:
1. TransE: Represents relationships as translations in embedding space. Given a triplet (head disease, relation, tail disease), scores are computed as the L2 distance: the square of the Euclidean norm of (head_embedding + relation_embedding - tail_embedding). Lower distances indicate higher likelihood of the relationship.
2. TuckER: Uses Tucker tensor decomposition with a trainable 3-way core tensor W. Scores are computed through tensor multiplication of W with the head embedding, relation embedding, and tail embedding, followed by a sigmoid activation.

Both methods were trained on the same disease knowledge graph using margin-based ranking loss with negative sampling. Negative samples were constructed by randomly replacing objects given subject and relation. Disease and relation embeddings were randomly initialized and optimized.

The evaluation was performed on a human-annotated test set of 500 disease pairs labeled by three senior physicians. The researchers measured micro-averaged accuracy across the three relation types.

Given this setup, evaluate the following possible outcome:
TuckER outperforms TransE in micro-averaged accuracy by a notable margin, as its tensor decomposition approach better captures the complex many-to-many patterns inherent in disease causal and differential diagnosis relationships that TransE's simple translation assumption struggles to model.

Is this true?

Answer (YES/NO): YES